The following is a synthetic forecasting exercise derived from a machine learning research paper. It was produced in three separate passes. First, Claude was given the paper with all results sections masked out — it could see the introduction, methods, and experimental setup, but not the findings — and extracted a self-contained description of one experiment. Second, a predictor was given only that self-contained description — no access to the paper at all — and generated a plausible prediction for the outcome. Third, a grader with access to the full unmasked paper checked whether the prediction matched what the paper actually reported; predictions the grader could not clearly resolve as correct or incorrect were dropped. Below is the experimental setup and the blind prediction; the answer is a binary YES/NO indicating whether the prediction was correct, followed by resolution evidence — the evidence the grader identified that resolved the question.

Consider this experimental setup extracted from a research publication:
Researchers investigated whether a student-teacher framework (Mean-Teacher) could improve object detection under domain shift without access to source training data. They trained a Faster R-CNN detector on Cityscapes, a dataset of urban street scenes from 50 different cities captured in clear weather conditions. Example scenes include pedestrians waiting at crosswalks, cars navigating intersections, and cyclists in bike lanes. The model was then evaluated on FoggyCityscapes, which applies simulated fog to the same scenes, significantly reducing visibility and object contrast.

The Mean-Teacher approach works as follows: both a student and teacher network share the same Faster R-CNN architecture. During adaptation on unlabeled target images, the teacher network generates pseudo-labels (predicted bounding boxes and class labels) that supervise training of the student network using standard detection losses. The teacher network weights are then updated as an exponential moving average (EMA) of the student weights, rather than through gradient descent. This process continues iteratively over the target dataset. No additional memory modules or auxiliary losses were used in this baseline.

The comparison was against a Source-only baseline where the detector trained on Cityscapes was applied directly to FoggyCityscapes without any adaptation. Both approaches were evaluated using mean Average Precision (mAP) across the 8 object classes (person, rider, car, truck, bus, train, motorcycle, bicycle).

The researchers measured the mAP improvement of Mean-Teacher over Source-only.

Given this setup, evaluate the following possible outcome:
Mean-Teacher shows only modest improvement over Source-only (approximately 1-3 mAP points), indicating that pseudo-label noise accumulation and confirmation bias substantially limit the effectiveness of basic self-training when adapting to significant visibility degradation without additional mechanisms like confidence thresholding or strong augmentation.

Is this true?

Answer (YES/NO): NO